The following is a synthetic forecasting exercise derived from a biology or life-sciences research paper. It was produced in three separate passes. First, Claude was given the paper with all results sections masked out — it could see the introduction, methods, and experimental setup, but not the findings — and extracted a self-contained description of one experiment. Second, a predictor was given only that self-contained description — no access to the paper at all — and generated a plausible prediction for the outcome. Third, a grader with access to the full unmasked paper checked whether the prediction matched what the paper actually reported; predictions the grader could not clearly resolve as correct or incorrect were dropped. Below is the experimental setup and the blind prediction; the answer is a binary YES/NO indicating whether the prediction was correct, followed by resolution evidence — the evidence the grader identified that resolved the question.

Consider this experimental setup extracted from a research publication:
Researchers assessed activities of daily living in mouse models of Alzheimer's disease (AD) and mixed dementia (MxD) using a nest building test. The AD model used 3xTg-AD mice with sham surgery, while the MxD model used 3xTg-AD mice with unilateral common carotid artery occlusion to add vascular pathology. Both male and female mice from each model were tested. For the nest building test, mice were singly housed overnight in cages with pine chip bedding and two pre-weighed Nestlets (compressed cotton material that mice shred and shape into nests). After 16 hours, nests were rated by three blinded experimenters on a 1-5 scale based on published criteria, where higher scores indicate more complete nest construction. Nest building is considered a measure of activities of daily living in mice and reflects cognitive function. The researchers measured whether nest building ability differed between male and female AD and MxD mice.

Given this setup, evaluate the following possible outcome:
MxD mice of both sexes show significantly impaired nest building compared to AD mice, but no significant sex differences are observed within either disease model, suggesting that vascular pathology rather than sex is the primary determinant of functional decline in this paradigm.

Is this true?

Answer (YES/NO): NO